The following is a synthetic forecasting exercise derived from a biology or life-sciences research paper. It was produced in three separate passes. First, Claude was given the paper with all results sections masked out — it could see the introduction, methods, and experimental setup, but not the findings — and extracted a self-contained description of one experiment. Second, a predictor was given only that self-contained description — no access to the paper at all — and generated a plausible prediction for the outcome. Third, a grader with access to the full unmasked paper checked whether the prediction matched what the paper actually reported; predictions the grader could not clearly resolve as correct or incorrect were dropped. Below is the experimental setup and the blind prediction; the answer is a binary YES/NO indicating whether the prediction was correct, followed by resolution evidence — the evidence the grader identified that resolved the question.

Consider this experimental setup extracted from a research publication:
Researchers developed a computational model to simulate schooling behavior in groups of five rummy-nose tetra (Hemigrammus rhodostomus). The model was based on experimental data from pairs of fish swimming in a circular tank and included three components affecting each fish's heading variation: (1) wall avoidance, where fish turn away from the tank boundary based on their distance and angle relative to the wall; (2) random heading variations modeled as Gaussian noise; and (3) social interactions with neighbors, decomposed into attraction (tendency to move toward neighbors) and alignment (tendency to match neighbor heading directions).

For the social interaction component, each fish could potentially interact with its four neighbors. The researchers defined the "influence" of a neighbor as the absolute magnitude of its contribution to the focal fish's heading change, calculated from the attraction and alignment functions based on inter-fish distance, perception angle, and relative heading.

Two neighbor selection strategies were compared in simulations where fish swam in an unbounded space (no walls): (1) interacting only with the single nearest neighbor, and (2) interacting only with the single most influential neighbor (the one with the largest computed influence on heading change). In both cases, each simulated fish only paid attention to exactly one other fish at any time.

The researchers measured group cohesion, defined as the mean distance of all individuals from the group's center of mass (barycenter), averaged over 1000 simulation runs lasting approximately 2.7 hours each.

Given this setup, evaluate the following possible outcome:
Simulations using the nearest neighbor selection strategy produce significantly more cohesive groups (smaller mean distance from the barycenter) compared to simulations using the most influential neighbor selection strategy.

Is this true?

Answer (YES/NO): NO